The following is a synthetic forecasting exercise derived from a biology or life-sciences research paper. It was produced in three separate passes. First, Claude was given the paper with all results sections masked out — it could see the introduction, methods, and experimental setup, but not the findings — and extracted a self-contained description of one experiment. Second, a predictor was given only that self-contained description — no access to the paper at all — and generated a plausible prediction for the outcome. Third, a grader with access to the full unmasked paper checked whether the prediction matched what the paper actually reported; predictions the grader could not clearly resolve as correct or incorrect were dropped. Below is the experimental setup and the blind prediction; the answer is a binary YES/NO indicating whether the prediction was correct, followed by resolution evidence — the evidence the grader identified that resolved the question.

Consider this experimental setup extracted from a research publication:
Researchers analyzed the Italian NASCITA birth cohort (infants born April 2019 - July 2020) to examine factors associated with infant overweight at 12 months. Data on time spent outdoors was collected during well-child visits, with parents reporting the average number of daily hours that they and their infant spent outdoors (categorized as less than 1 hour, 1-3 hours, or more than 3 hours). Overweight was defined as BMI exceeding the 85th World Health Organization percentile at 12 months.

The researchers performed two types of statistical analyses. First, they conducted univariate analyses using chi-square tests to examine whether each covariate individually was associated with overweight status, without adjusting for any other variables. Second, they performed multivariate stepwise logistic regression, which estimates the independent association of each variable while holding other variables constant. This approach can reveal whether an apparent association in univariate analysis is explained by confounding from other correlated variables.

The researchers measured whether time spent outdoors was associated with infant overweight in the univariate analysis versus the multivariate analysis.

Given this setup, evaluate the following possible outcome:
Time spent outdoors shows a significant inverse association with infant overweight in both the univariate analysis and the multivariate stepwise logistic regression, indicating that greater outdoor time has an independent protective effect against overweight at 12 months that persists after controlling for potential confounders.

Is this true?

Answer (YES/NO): NO